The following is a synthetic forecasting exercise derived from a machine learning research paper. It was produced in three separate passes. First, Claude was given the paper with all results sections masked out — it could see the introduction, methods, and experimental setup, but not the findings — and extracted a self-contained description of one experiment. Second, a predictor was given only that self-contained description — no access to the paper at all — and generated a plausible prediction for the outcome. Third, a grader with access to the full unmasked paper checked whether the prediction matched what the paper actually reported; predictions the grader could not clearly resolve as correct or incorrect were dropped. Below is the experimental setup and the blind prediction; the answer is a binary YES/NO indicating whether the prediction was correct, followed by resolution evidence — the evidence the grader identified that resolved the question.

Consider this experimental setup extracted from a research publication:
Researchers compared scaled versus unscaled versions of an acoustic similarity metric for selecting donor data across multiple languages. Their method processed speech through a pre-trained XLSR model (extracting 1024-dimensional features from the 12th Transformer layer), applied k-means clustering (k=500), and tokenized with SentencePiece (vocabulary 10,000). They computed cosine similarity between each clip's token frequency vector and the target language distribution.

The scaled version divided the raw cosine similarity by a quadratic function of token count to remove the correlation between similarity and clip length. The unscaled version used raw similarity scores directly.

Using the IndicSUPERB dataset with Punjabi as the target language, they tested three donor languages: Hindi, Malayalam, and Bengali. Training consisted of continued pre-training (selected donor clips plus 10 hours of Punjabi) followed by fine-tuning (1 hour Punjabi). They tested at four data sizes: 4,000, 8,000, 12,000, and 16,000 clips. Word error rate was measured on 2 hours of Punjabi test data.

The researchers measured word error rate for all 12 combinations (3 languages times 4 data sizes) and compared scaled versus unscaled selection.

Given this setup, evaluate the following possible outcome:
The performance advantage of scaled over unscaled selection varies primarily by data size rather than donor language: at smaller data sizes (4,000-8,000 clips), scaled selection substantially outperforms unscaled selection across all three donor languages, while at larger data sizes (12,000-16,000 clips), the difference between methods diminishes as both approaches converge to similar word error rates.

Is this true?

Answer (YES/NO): NO